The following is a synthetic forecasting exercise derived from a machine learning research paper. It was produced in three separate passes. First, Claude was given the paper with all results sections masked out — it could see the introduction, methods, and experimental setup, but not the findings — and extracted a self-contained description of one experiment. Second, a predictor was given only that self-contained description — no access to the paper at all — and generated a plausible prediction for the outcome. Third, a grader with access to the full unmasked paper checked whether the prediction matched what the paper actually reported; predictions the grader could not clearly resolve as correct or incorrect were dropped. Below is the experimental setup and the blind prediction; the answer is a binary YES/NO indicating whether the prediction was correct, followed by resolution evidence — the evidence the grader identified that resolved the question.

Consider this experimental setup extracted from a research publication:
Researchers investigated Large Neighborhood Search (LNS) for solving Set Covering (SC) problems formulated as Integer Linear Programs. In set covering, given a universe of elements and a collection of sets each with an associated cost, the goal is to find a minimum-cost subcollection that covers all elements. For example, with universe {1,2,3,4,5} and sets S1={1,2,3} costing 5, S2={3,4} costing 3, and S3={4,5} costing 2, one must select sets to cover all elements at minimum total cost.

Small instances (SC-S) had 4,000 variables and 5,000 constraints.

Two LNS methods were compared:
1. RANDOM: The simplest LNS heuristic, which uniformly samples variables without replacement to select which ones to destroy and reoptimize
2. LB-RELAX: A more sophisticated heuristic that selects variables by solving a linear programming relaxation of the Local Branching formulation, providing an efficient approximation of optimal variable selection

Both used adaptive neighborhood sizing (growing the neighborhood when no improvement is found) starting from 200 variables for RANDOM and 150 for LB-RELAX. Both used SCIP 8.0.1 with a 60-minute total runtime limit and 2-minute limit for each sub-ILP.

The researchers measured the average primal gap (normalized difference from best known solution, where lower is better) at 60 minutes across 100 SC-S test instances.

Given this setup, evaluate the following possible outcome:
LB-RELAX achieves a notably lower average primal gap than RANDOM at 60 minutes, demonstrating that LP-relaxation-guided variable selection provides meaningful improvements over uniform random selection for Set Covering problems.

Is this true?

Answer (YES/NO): YES